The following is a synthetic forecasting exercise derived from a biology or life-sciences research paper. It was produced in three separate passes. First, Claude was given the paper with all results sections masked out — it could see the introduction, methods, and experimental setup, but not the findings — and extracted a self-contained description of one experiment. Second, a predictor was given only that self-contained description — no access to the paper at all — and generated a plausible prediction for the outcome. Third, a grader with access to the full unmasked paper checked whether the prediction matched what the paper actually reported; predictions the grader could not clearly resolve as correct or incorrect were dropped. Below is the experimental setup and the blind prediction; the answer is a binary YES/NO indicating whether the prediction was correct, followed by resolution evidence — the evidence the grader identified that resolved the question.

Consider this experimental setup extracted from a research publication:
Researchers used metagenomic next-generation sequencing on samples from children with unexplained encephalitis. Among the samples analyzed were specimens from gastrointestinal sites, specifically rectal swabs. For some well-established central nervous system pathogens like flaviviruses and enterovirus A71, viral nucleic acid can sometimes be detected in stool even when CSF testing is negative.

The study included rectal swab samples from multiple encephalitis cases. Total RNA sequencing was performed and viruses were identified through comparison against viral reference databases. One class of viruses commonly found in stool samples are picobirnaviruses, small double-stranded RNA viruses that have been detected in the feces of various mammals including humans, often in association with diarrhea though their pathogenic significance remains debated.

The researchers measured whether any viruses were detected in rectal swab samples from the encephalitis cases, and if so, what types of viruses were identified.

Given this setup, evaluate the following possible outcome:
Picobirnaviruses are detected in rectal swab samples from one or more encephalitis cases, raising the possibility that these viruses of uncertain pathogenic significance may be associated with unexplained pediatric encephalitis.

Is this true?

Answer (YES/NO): NO